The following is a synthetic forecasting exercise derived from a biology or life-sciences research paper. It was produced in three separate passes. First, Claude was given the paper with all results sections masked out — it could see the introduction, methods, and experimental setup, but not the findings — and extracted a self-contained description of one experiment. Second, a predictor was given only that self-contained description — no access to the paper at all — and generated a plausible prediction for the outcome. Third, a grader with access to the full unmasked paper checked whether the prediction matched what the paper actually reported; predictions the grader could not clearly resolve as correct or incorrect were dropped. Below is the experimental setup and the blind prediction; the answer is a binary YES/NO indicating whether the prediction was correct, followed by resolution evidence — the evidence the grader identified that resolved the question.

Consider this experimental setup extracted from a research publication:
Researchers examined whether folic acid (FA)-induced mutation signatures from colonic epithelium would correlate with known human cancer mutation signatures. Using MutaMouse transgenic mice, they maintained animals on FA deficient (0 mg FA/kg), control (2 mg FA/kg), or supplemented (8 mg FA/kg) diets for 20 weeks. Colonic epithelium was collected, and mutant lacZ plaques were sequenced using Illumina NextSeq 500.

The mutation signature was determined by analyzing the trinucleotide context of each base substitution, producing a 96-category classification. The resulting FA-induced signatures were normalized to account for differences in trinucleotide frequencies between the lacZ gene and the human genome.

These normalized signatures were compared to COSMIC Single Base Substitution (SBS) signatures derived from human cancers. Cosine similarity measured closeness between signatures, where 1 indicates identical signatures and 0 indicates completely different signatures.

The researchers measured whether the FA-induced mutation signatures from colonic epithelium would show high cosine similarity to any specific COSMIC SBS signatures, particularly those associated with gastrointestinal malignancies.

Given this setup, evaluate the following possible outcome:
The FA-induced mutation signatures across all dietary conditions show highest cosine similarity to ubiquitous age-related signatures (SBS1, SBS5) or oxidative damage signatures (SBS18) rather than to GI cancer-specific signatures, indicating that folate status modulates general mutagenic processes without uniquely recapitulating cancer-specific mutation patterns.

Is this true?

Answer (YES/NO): NO